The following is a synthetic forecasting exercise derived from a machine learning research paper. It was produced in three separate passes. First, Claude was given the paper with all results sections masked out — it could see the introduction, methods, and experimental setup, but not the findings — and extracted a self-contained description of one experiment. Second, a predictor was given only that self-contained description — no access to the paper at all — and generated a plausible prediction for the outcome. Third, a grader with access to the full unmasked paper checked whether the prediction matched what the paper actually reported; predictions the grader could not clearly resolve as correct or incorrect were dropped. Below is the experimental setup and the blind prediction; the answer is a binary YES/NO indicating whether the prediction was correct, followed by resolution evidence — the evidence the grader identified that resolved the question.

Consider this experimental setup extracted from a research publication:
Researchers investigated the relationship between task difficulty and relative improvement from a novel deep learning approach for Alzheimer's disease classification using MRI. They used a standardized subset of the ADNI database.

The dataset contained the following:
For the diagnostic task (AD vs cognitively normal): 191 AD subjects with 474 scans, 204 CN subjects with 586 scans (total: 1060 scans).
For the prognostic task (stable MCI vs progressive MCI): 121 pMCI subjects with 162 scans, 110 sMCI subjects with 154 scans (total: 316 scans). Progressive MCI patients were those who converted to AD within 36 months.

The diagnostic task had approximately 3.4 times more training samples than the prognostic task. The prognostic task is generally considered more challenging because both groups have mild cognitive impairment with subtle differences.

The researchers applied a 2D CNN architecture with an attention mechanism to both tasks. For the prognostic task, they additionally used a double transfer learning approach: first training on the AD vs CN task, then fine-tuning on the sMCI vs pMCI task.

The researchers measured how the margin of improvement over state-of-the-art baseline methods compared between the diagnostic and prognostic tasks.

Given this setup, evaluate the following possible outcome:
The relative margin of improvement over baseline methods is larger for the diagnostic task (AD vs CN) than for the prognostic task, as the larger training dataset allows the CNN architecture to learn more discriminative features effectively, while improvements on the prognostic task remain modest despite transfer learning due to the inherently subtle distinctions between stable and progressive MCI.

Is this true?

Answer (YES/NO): NO